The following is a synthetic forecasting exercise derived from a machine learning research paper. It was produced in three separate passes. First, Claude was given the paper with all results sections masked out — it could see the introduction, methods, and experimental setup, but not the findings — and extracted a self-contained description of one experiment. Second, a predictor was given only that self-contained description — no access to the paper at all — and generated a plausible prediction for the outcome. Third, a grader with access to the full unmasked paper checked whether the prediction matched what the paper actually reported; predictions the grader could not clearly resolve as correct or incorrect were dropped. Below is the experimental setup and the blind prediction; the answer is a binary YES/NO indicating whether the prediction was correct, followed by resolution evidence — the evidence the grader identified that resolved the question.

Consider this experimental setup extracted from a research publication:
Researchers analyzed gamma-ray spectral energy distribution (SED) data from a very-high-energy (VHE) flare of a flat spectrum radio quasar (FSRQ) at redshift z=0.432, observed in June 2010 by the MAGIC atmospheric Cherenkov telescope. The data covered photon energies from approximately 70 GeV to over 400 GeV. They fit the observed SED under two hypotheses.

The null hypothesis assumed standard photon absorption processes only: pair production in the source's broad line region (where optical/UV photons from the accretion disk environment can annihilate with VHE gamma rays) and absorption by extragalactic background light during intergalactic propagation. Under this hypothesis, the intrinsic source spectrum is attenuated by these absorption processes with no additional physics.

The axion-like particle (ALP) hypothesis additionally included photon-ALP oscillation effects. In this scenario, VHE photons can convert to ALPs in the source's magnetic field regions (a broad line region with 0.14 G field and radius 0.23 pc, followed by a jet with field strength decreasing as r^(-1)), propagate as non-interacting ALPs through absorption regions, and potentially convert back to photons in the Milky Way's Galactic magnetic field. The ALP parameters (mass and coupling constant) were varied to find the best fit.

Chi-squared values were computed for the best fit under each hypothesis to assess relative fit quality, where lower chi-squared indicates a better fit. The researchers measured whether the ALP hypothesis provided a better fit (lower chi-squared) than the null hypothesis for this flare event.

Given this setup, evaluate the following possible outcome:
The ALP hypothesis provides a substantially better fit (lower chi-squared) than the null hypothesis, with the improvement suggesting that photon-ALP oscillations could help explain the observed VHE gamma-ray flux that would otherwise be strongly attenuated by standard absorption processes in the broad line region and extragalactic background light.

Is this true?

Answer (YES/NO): YES